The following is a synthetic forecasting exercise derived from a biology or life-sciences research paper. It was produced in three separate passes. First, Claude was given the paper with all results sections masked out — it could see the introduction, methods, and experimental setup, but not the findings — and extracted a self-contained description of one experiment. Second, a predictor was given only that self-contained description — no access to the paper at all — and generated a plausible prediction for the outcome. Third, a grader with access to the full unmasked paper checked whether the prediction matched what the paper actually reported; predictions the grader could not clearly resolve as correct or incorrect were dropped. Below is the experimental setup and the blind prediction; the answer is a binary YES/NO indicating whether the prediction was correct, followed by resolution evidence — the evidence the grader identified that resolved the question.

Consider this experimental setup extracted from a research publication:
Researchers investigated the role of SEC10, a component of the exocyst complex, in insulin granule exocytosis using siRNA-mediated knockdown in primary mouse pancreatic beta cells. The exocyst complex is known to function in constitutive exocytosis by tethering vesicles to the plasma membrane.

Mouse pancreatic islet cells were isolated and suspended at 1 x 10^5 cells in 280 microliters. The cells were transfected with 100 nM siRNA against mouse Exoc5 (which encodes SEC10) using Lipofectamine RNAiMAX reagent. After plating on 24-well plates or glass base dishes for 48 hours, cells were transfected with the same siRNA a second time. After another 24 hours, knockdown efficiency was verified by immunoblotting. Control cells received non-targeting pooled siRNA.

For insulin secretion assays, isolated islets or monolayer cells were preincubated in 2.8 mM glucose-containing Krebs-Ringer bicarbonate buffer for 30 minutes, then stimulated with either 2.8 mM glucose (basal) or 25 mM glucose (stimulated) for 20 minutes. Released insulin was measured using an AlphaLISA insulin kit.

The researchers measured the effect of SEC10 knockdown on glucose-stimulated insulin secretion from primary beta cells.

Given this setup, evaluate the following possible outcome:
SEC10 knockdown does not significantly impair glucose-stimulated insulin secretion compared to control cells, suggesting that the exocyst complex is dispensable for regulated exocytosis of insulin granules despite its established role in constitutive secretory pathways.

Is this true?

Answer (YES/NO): NO